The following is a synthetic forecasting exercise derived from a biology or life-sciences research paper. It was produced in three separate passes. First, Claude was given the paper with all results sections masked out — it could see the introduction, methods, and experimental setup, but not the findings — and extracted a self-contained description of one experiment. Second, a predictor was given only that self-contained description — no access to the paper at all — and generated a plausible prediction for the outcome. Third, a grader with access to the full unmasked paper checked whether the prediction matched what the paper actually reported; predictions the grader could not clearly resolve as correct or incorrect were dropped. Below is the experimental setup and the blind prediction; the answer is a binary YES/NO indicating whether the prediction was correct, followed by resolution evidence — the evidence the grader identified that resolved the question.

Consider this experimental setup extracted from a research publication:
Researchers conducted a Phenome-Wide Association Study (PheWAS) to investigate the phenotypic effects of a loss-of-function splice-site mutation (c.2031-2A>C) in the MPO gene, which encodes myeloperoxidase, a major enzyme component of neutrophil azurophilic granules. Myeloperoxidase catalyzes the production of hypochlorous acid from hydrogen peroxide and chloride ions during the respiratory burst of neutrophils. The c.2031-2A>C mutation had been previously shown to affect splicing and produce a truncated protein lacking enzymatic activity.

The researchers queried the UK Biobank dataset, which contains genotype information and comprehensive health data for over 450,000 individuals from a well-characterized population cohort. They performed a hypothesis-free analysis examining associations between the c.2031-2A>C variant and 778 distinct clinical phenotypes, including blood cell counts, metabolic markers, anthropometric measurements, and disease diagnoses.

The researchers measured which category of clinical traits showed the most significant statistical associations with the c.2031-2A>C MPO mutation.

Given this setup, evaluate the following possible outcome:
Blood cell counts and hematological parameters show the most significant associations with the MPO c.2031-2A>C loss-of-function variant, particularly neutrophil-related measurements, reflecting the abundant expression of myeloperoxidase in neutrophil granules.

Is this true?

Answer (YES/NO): YES